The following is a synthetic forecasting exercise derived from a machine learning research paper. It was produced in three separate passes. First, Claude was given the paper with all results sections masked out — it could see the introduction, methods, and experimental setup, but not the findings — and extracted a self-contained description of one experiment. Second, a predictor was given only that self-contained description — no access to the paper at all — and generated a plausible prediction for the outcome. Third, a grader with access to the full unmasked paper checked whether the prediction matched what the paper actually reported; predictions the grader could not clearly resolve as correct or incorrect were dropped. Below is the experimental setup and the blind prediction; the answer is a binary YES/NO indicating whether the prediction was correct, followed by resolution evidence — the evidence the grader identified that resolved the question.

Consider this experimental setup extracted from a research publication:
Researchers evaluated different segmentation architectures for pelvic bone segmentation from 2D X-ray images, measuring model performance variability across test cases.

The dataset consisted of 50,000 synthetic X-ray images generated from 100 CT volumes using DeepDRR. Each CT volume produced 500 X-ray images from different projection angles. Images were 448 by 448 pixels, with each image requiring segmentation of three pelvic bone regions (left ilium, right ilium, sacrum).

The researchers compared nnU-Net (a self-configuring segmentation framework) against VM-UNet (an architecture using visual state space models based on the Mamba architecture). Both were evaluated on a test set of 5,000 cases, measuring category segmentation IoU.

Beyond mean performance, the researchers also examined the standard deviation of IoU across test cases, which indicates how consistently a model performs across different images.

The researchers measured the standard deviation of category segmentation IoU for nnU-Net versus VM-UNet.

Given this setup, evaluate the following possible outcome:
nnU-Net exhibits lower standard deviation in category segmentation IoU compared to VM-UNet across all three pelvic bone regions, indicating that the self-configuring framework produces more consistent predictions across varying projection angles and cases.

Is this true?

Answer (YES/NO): NO